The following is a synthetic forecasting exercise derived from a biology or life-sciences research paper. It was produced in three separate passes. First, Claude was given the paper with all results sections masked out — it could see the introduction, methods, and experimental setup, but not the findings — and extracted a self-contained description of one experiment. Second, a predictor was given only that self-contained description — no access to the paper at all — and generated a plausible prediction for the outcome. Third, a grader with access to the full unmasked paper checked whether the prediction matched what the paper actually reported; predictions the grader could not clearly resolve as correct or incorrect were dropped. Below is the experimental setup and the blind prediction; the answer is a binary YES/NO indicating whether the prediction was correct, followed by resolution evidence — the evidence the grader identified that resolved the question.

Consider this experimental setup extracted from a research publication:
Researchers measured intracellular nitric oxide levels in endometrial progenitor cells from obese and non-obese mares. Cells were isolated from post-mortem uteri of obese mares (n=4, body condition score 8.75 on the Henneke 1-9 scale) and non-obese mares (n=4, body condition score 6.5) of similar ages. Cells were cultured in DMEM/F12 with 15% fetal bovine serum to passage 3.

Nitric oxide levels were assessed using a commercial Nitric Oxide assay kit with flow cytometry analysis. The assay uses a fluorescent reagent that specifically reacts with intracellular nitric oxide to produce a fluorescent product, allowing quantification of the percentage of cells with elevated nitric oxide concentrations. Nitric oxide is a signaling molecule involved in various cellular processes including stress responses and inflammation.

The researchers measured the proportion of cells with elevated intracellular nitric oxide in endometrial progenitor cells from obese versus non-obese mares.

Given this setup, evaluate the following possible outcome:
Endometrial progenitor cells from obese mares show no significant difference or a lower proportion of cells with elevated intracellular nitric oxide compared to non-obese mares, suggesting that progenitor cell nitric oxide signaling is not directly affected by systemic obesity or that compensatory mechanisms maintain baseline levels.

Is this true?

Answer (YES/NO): NO